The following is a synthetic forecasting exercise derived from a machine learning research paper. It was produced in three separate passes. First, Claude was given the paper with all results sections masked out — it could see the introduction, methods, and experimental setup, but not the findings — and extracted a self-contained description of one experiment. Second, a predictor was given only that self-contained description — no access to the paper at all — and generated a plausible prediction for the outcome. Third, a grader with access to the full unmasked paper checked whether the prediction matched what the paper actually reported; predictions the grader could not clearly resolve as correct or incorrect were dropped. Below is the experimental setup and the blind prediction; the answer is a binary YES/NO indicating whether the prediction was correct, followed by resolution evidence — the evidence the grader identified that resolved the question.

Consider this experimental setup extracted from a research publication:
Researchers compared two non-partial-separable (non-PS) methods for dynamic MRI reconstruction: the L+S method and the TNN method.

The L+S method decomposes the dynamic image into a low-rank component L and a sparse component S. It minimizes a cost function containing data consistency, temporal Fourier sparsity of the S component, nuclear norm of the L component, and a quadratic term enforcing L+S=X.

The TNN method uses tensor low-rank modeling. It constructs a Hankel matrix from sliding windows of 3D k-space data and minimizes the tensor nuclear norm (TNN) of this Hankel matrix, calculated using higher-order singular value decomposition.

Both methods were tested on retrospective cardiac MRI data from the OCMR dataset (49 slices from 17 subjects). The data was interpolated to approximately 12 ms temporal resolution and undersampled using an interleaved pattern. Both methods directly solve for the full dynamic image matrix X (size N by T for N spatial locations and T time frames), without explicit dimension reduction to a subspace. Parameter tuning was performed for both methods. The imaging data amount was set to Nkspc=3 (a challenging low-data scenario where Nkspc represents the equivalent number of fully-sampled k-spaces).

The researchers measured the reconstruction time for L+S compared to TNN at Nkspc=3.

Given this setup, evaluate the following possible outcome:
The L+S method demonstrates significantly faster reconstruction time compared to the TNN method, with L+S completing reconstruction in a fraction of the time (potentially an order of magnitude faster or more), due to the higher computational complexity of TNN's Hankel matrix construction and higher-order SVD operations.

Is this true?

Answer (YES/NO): YES